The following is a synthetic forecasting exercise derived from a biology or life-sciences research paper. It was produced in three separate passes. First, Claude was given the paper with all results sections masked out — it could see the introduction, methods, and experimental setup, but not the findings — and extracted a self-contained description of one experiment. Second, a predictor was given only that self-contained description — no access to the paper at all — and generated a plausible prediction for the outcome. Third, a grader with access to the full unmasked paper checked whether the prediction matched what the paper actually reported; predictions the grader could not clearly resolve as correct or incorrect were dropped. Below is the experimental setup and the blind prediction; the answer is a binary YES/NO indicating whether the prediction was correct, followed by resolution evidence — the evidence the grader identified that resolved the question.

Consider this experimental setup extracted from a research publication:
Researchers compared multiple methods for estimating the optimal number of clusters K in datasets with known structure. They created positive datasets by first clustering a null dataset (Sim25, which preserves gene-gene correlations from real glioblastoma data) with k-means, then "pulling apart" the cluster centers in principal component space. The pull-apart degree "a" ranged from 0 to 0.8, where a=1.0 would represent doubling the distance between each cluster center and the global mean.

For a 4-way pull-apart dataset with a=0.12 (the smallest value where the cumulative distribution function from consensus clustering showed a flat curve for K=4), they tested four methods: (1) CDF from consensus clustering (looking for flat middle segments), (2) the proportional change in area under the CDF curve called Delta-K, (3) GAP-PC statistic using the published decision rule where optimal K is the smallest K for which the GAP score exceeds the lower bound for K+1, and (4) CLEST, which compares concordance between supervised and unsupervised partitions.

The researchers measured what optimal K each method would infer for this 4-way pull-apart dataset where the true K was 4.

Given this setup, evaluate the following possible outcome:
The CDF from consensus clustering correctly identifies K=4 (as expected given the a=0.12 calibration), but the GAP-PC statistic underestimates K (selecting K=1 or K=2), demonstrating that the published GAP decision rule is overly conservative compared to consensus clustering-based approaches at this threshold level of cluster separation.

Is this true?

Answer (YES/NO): NO